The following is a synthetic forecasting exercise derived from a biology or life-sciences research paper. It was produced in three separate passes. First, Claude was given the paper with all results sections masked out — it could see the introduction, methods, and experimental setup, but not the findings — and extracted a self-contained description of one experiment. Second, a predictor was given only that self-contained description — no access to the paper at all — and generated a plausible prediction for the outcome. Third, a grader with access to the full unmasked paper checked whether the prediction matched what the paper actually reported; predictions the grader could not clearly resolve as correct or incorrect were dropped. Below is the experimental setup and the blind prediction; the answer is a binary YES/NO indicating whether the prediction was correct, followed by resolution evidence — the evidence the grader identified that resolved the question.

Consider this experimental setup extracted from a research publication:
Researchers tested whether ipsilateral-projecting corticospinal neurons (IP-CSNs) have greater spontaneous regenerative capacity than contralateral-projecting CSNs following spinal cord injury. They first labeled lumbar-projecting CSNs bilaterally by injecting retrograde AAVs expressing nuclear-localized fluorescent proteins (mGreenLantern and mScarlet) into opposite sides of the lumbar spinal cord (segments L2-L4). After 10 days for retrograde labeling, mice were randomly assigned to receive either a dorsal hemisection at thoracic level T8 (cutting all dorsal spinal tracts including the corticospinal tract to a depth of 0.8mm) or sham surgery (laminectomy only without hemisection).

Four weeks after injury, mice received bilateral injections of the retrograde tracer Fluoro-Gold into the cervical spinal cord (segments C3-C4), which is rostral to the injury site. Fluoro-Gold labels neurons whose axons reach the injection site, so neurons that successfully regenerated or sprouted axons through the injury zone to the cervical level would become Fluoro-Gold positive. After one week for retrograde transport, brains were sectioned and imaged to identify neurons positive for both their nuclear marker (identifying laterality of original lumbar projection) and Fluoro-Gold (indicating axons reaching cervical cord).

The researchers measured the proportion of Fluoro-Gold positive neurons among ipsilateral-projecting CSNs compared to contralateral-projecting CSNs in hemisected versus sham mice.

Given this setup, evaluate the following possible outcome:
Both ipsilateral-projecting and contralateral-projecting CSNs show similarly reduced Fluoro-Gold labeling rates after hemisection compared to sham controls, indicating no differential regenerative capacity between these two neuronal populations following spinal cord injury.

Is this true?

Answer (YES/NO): NO